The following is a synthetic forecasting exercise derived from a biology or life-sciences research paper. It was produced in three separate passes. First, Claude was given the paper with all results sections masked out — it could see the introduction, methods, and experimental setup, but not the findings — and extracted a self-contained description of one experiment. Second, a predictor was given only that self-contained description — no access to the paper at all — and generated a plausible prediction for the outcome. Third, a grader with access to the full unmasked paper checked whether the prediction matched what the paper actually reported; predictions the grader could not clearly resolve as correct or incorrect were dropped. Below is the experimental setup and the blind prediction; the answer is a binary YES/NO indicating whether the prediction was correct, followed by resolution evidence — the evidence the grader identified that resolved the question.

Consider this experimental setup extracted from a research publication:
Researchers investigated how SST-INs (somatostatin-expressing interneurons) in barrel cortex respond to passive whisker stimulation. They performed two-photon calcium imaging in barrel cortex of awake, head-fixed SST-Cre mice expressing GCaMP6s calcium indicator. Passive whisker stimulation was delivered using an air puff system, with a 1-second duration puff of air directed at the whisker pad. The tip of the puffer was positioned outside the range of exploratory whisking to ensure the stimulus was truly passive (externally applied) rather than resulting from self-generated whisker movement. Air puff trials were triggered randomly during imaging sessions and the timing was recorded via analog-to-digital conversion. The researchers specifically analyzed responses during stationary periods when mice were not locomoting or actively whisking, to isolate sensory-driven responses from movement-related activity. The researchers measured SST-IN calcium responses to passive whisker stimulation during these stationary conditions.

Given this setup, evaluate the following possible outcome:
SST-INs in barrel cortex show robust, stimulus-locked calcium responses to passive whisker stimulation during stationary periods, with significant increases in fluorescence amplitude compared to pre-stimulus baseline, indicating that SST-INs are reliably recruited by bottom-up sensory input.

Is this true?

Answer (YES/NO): YES